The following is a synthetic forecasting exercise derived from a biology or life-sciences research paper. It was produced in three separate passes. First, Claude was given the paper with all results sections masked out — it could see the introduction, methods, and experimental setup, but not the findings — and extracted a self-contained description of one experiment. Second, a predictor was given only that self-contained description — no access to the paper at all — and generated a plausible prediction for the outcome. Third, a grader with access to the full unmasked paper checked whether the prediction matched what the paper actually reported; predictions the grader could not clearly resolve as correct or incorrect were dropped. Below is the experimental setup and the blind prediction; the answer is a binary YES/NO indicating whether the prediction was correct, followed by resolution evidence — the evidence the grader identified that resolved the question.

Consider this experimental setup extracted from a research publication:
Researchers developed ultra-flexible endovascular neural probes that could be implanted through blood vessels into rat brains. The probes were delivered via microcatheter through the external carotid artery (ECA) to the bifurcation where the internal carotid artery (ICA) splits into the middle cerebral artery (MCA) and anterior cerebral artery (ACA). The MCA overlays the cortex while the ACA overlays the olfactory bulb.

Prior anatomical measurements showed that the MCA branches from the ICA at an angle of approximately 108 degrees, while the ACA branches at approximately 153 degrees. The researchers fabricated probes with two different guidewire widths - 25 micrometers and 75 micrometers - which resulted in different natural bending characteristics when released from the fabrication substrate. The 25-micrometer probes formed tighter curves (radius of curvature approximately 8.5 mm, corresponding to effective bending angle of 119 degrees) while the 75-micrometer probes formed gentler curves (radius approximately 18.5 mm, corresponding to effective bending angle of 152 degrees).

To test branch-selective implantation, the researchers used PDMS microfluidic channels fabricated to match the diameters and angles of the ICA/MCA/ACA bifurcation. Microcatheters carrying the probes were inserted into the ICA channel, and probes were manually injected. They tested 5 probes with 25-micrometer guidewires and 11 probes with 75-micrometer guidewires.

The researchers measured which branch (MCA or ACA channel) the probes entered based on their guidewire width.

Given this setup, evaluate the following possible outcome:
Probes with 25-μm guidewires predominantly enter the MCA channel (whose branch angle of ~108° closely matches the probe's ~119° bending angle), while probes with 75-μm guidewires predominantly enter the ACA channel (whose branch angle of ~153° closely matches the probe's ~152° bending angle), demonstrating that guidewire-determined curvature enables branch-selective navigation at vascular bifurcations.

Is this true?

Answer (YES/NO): YES